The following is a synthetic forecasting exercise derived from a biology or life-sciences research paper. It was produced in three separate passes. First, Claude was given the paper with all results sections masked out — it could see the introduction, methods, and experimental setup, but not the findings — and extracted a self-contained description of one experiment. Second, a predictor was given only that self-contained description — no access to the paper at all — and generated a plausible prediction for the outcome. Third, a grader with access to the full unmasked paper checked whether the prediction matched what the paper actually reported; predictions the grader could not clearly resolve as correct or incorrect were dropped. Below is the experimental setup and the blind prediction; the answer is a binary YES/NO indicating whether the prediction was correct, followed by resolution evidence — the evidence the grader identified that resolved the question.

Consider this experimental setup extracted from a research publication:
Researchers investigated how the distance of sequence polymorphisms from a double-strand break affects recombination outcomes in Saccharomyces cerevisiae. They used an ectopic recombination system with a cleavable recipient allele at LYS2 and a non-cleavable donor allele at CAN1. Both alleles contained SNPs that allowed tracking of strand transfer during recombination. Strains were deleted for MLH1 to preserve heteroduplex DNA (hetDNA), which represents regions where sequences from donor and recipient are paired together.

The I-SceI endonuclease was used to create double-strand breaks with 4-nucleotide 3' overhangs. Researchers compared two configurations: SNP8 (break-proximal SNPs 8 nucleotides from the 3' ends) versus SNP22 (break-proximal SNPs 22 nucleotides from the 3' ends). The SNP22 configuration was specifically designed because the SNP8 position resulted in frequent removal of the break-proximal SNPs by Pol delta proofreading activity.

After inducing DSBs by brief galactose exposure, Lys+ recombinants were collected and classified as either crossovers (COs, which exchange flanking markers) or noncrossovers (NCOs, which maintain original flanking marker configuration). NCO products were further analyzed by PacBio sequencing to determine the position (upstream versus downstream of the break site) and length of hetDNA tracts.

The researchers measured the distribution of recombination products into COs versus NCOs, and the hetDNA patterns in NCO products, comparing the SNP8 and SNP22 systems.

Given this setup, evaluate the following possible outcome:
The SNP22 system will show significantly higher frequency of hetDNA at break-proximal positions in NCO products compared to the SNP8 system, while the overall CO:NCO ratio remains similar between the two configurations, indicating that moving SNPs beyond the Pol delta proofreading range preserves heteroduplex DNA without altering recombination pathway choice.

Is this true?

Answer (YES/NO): YES